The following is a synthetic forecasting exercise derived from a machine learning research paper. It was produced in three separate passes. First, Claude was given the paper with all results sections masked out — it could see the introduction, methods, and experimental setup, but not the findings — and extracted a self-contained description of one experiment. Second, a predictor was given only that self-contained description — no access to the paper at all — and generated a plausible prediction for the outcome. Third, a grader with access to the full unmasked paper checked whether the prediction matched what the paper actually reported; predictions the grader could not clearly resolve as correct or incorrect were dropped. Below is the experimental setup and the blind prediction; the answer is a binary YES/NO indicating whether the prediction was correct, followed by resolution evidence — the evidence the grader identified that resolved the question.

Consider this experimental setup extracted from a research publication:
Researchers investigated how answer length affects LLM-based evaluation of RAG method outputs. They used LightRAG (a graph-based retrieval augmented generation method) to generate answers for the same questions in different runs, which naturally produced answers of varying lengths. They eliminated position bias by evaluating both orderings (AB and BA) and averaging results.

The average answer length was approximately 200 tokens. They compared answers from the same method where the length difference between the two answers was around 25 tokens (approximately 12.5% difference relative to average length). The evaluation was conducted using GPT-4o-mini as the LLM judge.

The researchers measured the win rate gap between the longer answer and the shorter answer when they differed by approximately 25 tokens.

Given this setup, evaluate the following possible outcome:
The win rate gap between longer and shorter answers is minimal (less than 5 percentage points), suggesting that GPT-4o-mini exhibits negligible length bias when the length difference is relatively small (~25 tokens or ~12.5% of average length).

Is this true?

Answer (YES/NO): NO